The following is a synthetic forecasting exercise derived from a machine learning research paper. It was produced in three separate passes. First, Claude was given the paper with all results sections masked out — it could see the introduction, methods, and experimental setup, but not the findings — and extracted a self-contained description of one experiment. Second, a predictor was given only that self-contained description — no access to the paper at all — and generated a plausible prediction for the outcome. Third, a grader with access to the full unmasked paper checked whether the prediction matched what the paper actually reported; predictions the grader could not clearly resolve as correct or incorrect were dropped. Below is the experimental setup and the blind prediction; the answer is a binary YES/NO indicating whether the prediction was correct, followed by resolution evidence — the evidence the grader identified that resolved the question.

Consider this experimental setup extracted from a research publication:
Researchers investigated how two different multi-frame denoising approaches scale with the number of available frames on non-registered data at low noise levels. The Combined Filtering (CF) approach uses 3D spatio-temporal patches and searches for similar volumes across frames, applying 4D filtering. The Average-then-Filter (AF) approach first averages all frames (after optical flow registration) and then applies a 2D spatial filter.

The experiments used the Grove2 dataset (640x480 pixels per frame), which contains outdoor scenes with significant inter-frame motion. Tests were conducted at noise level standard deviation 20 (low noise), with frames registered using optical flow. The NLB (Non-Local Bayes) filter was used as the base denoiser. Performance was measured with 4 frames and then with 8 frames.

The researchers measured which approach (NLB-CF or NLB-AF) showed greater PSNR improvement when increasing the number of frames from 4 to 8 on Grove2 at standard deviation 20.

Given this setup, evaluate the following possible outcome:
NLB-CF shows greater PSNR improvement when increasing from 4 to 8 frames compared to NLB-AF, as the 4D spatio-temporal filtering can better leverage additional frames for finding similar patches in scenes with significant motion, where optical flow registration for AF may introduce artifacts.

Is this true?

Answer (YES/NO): YES